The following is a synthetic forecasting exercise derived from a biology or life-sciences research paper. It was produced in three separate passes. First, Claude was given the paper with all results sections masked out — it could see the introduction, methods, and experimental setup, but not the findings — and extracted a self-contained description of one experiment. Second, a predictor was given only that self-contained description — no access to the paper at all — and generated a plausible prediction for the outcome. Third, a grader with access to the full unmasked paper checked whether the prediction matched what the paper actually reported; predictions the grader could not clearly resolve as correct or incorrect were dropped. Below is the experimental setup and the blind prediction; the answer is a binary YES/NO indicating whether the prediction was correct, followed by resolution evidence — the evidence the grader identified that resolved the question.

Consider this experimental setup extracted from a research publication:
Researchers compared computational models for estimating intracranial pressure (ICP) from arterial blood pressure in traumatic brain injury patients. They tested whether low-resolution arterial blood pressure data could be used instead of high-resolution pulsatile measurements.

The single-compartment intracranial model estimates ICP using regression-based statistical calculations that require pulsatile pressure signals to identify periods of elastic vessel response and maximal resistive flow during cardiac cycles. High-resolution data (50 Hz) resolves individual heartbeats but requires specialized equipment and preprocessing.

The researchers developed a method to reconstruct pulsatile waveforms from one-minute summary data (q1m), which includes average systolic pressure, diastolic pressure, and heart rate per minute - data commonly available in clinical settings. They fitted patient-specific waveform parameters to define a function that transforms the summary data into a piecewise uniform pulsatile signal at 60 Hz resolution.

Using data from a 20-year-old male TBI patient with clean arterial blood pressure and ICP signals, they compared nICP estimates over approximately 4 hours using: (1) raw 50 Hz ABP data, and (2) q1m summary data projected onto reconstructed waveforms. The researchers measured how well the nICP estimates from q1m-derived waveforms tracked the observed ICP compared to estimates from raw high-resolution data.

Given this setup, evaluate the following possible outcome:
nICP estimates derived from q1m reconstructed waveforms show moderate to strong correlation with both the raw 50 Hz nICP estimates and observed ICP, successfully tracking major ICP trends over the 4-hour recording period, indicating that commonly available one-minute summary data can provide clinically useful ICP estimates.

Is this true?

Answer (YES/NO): YES